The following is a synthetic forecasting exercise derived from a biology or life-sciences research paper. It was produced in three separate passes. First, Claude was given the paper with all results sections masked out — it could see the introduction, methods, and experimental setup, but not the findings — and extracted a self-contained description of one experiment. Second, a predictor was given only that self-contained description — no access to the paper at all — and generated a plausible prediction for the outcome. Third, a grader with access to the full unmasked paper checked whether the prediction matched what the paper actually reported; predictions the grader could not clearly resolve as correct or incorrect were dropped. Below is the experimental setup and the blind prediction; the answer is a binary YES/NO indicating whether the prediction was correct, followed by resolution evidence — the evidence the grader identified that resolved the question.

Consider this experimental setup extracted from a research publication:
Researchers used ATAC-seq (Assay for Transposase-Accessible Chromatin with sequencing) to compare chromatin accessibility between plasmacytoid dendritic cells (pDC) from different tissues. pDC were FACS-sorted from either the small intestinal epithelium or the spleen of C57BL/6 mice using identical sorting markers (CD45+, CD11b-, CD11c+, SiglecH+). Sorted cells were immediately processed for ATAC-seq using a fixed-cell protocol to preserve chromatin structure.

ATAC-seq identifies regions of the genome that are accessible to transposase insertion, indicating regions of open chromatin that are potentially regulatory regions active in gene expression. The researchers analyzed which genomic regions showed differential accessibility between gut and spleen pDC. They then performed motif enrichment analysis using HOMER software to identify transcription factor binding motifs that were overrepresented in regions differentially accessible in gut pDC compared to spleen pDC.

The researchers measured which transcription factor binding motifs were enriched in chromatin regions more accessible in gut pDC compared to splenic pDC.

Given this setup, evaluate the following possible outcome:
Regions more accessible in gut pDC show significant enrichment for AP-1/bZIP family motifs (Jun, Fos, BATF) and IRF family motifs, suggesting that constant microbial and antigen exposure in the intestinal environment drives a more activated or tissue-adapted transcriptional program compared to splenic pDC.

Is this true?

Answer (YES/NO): NO